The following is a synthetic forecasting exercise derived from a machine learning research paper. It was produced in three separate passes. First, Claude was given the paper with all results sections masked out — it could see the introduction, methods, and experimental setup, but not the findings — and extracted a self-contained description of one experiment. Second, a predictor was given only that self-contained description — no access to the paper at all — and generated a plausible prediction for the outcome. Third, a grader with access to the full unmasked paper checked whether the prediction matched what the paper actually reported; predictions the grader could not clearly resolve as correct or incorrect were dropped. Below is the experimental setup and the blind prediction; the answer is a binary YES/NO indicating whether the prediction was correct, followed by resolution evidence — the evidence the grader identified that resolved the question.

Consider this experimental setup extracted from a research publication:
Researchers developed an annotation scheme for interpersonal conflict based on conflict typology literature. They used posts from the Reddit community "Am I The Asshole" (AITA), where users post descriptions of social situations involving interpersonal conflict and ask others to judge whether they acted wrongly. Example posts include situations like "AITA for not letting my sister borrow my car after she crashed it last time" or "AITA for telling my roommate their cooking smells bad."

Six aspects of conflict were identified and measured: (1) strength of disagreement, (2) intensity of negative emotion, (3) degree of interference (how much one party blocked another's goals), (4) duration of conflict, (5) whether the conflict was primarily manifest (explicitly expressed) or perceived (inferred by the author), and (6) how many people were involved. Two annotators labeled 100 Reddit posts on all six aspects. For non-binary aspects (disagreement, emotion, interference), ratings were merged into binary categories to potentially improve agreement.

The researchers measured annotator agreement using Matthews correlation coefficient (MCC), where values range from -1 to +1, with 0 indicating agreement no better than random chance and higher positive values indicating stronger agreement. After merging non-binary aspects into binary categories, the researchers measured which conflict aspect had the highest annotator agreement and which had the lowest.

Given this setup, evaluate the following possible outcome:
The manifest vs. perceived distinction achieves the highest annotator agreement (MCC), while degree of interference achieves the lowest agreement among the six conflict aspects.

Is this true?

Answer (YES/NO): NO